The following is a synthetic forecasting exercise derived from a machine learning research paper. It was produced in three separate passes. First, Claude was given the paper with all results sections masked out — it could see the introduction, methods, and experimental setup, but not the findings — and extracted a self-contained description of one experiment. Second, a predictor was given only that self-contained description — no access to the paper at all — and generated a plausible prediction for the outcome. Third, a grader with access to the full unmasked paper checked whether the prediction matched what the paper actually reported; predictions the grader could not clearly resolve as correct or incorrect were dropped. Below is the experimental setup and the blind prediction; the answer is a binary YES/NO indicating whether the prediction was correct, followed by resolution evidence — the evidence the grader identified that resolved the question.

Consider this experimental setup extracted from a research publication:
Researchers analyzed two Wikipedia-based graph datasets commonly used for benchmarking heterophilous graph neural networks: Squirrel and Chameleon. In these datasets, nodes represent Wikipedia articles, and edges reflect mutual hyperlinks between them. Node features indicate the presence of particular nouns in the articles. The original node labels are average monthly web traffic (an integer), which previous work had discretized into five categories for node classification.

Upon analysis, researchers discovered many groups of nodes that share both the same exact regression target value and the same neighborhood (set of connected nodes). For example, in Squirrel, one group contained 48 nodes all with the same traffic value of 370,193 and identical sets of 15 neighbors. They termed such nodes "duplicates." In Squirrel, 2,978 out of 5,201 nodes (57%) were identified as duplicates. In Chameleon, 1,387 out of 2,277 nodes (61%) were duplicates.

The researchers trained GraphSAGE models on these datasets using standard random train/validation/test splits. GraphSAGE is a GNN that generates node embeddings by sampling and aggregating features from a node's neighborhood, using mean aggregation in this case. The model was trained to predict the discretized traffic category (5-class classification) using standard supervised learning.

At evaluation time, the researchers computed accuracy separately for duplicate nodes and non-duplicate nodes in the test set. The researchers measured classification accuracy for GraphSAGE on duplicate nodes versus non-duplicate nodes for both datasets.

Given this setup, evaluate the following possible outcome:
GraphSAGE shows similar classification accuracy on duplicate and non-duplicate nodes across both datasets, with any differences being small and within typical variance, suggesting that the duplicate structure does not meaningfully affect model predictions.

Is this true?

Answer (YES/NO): NO